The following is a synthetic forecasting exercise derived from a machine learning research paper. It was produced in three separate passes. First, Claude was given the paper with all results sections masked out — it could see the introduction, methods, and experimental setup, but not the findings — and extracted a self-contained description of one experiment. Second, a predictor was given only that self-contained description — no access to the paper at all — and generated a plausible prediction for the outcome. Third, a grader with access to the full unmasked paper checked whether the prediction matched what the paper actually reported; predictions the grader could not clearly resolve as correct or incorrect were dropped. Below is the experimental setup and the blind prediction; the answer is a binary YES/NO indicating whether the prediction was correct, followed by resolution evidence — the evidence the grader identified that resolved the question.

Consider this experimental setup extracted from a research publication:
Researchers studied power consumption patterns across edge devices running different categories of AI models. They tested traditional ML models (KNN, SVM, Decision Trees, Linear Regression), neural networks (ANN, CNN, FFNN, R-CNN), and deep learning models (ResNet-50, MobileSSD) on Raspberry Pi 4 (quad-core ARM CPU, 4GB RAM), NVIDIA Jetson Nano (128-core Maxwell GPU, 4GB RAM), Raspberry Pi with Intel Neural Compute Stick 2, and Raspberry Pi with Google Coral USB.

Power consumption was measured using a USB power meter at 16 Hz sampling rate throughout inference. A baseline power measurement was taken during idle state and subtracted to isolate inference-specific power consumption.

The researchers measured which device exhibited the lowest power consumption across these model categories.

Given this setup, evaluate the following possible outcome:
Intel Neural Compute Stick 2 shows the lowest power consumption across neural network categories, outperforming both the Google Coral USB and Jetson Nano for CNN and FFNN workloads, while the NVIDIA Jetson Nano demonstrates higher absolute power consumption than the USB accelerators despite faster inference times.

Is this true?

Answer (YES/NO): NO